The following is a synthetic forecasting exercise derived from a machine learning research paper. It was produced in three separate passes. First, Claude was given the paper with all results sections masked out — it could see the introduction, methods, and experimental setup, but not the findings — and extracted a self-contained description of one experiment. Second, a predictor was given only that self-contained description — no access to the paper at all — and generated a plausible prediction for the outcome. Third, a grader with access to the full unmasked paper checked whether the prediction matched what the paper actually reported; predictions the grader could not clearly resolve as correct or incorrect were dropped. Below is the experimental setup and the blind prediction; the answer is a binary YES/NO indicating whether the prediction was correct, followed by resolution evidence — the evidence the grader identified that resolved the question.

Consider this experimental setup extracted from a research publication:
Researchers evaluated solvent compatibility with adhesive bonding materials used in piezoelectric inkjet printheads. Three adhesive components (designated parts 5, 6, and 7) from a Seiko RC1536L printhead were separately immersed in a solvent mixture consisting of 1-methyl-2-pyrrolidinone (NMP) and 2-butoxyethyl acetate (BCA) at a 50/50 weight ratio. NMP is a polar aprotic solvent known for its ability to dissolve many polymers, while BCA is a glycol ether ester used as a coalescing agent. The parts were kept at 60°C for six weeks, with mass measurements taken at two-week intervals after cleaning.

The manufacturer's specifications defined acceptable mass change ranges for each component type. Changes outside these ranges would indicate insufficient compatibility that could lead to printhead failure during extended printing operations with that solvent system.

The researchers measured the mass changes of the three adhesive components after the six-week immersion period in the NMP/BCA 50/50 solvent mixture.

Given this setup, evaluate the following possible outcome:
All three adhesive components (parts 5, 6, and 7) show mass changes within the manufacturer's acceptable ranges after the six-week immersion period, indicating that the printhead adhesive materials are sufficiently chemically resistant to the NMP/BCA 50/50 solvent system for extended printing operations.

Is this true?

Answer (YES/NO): NO